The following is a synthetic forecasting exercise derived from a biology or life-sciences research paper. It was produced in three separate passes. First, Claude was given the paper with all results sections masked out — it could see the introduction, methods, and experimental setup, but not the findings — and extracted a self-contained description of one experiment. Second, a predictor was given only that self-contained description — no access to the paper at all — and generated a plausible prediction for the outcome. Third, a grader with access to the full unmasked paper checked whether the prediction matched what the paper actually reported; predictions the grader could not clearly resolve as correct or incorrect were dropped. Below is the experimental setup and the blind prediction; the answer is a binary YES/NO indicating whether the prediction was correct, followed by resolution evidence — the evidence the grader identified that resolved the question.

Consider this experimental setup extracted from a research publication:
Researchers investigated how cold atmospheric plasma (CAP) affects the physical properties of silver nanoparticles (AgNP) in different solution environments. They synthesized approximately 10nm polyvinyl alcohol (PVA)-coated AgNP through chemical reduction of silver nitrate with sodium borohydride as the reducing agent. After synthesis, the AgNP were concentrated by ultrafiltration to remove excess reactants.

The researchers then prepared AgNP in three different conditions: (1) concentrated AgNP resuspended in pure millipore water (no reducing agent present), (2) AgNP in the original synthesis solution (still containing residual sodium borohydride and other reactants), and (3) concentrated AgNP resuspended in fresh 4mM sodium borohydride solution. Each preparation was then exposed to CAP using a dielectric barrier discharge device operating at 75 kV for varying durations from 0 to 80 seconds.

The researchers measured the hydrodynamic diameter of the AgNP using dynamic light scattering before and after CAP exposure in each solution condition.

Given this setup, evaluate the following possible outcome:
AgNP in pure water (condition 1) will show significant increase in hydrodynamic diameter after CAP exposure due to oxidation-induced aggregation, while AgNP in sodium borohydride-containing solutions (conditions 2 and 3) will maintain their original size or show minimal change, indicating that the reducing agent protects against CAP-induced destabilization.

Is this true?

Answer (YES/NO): NO